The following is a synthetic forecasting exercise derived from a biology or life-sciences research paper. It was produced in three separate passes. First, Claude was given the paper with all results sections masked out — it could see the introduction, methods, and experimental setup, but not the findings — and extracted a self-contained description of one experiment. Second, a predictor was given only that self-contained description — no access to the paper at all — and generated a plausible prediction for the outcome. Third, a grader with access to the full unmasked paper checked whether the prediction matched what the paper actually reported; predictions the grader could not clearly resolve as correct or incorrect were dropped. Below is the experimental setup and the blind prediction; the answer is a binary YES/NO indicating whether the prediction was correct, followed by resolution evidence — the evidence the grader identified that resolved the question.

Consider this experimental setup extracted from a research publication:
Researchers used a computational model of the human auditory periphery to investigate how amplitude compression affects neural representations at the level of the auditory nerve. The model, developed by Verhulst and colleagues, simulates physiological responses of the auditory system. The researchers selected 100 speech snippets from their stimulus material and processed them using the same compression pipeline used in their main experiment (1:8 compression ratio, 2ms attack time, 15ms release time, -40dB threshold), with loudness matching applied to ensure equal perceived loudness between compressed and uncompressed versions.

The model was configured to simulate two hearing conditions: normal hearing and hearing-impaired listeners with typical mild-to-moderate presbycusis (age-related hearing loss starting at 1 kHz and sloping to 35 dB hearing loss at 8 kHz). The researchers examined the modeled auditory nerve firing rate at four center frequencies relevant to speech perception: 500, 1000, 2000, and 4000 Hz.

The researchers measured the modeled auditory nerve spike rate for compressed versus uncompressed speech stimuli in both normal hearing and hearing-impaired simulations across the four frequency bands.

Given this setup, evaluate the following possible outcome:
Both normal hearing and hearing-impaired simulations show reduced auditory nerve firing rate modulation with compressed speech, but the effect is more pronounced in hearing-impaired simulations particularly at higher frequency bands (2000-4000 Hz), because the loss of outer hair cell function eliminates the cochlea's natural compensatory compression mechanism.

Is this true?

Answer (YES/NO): NO